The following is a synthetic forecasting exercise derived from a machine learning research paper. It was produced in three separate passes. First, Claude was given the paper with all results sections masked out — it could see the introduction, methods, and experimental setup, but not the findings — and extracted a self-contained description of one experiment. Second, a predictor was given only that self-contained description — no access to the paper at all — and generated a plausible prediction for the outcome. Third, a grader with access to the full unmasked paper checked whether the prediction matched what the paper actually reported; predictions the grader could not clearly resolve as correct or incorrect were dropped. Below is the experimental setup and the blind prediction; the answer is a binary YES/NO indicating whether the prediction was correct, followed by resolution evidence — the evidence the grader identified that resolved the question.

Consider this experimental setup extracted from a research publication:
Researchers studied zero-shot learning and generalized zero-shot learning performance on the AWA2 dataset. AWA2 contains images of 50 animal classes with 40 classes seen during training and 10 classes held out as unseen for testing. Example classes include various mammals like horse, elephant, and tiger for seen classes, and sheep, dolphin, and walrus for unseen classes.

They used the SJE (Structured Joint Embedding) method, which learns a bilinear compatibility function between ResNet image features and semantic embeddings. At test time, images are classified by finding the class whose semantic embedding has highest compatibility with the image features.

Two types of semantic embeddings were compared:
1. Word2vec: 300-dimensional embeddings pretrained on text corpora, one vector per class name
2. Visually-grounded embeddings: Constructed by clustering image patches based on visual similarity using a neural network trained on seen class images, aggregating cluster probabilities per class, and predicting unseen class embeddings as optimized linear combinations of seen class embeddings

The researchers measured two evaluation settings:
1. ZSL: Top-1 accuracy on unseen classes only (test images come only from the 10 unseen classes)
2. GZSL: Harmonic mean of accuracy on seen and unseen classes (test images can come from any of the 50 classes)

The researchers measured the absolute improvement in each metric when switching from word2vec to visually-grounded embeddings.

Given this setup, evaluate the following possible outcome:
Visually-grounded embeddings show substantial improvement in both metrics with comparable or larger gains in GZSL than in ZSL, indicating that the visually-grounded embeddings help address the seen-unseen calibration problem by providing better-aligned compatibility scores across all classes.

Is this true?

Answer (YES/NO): YES